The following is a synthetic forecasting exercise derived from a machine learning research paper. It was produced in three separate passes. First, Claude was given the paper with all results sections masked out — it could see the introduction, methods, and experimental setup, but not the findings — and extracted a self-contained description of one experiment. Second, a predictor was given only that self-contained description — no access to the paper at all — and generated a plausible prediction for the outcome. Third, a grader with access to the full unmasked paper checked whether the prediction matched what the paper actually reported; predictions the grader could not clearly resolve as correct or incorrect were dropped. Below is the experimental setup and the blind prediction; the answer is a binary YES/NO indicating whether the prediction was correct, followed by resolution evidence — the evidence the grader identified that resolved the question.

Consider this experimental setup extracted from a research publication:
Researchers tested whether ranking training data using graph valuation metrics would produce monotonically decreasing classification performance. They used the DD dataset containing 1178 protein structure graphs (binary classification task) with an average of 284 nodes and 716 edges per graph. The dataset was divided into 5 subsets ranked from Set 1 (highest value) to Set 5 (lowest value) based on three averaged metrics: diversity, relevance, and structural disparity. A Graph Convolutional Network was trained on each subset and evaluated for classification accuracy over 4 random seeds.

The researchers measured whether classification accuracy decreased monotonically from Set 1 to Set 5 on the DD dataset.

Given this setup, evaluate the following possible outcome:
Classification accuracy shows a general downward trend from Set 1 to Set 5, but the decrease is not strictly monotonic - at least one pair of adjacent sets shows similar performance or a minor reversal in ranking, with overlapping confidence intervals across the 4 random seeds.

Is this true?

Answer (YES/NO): NO